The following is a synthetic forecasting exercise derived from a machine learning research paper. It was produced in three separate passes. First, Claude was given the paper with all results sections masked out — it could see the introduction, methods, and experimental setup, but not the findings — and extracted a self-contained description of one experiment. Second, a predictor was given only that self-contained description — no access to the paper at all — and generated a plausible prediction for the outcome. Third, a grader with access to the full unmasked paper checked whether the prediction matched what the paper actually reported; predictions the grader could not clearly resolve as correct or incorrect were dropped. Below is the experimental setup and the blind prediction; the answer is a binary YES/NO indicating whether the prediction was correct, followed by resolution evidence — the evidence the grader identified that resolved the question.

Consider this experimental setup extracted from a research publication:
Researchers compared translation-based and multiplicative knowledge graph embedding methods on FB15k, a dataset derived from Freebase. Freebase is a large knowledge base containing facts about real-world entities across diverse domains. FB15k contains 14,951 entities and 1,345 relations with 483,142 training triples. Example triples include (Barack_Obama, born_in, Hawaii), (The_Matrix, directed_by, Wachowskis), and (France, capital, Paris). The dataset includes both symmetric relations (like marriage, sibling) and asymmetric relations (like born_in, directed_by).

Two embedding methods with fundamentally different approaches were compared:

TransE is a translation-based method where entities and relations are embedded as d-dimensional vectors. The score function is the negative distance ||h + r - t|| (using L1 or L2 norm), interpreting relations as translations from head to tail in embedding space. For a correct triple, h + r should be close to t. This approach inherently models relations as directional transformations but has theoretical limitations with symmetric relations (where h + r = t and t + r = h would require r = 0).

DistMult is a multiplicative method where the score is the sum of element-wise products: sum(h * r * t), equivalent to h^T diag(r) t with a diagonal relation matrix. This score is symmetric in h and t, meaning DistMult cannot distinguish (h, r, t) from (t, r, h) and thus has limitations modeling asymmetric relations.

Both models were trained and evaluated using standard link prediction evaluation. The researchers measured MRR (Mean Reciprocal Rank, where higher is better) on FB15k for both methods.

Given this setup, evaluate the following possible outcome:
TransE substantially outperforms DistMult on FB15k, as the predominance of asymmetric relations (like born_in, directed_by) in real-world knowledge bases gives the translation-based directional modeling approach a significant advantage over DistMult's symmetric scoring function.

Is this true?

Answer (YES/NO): NO